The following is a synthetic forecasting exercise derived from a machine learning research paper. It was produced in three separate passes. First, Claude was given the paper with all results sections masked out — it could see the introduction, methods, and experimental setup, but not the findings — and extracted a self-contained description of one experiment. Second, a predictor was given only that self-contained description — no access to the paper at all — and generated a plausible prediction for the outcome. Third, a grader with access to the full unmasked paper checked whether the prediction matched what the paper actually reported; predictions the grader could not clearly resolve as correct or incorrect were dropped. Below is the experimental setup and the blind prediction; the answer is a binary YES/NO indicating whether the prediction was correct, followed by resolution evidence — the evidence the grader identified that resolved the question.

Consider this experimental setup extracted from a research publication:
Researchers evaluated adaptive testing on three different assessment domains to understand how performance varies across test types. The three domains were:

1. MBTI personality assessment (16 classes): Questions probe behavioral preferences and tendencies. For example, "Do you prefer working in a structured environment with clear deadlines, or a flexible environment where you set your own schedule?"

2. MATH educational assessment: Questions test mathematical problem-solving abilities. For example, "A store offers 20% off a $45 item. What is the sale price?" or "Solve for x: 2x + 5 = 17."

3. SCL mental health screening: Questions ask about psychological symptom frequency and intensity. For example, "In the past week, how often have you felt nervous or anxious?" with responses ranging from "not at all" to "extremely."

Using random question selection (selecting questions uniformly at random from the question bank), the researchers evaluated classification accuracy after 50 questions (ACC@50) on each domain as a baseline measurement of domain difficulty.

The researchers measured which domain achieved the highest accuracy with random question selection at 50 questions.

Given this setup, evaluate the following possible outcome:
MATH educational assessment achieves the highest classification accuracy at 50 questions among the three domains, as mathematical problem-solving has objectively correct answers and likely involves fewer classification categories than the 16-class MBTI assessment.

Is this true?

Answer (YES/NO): YES